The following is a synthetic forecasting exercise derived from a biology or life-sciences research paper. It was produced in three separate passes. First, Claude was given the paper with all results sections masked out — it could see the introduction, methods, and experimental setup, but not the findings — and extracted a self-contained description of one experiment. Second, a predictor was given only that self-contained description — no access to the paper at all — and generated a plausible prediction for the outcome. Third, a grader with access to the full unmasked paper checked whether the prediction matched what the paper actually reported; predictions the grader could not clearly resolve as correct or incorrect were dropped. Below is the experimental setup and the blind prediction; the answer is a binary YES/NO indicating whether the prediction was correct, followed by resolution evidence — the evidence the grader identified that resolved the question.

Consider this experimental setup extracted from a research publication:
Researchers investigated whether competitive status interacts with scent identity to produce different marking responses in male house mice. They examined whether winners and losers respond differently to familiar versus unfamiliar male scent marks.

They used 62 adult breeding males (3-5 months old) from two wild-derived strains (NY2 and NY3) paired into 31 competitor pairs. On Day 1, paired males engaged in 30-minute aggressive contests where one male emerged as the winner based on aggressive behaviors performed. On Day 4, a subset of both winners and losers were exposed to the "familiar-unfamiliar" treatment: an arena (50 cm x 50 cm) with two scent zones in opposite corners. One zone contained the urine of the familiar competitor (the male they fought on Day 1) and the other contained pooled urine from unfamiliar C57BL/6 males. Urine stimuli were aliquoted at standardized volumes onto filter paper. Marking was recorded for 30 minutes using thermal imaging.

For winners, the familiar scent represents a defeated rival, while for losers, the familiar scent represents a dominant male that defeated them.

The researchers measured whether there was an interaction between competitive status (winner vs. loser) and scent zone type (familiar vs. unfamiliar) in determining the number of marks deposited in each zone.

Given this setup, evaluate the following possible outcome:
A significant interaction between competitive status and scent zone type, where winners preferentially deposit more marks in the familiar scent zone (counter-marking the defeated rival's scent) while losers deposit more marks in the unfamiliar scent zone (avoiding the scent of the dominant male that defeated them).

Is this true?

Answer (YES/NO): NO